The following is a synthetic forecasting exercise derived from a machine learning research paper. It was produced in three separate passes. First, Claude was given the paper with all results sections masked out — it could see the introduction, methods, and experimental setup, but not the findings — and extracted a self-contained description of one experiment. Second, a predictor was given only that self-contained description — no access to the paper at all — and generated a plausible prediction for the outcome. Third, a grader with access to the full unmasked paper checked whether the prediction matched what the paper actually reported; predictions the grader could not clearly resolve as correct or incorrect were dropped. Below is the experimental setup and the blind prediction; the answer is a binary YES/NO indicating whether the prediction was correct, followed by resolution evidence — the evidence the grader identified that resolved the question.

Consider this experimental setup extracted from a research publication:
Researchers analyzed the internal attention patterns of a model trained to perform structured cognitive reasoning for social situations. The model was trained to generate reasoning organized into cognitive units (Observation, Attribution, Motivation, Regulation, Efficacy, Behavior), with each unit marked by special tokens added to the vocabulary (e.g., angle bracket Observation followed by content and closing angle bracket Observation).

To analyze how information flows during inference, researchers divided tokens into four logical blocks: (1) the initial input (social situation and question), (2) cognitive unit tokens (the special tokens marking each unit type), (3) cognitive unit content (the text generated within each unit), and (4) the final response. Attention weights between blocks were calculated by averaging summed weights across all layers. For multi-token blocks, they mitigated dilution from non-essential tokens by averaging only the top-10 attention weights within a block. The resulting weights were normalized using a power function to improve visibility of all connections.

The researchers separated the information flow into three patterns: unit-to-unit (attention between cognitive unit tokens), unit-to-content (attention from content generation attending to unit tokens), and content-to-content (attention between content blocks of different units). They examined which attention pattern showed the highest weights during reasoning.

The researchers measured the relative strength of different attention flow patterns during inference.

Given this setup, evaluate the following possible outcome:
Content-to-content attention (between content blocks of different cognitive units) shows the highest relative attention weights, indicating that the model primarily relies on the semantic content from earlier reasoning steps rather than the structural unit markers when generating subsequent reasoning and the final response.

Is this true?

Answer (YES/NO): NO